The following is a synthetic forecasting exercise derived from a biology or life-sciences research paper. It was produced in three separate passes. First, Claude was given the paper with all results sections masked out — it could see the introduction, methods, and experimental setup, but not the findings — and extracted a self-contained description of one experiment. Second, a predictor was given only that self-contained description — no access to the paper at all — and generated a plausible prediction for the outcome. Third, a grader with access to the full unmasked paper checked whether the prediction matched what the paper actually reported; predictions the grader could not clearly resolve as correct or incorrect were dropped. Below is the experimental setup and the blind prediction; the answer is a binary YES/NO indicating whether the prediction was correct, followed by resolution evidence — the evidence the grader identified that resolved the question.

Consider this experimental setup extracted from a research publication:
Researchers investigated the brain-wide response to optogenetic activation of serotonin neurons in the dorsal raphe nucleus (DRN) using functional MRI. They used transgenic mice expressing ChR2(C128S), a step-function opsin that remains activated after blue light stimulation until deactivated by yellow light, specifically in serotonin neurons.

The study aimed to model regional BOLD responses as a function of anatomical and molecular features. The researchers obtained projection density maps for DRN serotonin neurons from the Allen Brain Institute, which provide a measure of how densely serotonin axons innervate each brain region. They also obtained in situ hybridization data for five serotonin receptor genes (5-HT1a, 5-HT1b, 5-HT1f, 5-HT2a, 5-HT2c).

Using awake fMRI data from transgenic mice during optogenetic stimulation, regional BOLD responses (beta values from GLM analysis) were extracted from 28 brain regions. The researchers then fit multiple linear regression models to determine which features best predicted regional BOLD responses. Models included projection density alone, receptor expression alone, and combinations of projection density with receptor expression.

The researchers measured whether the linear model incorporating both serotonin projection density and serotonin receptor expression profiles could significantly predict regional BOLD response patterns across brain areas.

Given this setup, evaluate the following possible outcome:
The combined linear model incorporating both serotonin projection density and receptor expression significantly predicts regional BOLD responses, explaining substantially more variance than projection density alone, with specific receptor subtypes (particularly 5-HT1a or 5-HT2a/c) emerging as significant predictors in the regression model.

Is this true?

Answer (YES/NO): YES